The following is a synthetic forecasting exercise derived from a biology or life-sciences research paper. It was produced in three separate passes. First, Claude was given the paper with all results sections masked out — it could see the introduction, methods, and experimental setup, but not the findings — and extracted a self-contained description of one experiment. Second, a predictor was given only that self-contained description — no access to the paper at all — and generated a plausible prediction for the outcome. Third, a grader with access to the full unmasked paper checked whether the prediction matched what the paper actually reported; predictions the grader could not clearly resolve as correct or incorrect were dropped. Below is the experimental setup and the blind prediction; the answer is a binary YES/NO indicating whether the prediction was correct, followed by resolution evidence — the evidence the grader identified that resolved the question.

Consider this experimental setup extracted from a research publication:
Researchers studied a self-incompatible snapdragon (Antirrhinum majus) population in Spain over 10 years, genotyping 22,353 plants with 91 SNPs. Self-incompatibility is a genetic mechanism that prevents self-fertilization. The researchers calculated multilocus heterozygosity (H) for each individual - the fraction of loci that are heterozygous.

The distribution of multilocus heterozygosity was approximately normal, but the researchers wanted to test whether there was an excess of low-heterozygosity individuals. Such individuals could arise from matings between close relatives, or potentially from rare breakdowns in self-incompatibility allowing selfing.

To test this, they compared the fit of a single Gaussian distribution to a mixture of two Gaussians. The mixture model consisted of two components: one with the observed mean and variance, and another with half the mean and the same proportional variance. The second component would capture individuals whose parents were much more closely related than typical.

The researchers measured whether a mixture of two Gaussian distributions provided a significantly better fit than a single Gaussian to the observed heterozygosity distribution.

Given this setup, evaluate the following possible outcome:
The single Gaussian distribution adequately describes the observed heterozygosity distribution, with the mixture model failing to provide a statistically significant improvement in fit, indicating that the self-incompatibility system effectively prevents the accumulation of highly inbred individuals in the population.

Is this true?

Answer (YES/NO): NO